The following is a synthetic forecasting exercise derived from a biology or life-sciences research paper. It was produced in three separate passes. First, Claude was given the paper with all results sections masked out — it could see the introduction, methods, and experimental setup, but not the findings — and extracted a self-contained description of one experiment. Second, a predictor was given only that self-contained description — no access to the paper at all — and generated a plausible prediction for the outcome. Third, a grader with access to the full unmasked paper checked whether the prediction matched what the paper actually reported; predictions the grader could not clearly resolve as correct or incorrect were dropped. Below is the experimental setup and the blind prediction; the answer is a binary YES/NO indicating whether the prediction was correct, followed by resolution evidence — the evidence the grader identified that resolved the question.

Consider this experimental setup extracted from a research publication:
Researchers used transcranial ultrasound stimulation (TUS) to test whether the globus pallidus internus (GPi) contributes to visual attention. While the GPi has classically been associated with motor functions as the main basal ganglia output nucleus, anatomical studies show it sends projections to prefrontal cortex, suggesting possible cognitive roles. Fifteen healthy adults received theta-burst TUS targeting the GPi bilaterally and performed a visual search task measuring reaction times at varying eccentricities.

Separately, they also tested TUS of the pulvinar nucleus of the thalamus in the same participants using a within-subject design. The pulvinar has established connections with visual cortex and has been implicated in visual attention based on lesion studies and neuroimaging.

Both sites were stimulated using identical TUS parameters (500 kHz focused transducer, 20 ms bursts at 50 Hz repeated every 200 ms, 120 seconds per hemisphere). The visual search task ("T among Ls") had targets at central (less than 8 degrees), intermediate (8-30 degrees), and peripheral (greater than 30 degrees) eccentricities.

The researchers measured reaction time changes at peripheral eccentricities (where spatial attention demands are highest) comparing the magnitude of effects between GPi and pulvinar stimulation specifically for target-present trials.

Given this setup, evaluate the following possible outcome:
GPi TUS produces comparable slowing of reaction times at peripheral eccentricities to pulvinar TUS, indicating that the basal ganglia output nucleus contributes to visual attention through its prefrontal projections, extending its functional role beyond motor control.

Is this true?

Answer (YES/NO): NO